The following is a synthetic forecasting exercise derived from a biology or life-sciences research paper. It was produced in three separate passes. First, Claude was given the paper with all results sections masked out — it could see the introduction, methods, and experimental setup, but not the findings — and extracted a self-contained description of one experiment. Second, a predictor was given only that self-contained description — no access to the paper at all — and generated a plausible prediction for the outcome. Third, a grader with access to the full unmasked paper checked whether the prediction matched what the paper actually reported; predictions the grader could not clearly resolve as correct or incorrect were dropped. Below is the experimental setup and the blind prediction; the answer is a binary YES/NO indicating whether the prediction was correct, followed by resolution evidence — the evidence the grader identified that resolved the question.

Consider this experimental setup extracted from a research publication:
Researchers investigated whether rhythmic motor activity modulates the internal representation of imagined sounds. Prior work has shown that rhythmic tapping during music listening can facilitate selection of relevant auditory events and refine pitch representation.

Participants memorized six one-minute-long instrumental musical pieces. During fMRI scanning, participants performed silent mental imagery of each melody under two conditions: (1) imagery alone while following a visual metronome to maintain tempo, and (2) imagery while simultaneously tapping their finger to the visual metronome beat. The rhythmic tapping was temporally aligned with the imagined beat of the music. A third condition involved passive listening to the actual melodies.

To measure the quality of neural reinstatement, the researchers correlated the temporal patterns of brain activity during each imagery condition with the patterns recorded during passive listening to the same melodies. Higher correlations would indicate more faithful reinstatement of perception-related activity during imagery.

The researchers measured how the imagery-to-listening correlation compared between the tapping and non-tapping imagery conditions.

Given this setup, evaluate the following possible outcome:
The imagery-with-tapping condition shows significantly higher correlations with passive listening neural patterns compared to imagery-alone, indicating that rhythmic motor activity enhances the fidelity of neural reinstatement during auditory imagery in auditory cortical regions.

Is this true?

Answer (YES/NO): YES